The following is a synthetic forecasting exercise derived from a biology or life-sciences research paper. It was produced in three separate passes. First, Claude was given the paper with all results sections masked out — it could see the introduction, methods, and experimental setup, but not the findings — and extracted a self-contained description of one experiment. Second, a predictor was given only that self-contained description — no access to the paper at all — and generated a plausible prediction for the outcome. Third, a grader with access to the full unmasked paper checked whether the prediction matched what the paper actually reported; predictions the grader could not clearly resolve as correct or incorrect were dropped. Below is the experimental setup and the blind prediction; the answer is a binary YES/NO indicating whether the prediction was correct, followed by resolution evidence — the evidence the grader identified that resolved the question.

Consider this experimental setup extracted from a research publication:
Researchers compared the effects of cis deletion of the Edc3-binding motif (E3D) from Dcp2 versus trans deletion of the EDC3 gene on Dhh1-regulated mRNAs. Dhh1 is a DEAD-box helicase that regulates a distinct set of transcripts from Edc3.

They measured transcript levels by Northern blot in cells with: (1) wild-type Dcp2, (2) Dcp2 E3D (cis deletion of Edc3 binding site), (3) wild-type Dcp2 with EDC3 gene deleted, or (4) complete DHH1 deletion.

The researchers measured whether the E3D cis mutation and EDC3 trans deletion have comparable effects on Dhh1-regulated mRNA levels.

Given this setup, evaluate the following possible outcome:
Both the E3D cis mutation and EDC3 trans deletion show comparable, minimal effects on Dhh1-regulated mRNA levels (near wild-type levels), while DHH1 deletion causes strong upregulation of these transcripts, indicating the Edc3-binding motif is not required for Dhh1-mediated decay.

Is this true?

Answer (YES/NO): NO